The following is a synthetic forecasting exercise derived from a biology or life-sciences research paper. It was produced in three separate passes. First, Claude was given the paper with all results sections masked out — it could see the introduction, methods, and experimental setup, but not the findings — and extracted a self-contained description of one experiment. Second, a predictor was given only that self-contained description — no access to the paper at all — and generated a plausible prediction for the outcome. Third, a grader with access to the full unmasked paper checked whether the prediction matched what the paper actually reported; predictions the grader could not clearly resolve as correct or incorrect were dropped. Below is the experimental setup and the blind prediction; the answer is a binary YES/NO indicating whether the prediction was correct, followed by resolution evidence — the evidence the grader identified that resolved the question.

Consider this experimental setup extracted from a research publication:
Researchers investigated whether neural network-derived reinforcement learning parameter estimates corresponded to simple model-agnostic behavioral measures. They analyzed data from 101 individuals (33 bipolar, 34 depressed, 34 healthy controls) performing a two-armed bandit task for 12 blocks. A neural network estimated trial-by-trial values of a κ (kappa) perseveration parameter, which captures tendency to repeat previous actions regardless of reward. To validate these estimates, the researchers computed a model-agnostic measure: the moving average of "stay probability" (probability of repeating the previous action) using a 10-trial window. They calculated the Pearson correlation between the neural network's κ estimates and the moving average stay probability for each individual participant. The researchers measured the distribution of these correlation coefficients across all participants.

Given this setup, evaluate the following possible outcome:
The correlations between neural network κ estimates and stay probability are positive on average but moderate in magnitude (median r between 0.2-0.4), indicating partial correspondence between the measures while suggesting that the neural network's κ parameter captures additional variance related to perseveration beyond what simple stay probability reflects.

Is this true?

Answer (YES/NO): NO